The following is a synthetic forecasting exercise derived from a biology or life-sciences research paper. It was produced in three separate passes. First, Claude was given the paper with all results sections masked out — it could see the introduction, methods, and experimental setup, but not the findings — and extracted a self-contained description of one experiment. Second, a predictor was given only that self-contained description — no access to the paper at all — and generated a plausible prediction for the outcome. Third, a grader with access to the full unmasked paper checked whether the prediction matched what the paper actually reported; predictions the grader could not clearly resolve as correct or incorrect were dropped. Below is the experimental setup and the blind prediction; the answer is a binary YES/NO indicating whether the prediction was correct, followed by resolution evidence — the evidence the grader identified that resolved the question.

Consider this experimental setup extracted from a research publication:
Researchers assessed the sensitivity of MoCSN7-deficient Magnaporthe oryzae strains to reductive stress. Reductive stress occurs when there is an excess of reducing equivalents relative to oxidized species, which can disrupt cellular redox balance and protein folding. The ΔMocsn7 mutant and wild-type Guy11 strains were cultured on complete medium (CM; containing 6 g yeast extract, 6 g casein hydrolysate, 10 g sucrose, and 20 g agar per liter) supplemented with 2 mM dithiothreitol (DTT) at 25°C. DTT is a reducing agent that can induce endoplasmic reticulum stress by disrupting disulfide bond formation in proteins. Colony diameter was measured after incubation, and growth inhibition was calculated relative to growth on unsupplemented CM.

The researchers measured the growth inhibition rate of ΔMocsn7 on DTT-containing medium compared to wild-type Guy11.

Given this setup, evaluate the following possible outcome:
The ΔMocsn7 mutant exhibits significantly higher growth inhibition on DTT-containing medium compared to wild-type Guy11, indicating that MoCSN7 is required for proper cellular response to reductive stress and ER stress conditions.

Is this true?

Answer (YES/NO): NO